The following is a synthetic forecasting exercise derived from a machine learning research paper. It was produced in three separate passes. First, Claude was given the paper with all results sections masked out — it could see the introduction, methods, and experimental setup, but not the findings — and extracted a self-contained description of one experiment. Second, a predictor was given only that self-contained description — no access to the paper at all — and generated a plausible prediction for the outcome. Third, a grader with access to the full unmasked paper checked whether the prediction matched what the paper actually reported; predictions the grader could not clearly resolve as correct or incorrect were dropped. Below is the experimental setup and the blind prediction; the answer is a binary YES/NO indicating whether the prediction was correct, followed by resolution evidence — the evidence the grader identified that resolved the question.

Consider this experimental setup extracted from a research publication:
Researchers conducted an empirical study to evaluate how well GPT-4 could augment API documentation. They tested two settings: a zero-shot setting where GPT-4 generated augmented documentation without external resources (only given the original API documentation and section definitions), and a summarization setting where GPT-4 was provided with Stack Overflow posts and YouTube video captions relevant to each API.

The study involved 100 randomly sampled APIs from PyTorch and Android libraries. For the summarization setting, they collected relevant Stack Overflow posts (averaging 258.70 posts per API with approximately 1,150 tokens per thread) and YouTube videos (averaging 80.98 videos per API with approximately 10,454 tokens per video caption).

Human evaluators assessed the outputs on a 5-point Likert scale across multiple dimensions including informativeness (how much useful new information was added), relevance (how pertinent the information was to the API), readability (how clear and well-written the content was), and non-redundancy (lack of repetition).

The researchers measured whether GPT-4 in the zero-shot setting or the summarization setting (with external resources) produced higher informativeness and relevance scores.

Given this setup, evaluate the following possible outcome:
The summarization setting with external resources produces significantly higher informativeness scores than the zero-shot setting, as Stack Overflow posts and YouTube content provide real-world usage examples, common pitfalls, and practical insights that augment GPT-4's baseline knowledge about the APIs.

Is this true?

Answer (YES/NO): YES